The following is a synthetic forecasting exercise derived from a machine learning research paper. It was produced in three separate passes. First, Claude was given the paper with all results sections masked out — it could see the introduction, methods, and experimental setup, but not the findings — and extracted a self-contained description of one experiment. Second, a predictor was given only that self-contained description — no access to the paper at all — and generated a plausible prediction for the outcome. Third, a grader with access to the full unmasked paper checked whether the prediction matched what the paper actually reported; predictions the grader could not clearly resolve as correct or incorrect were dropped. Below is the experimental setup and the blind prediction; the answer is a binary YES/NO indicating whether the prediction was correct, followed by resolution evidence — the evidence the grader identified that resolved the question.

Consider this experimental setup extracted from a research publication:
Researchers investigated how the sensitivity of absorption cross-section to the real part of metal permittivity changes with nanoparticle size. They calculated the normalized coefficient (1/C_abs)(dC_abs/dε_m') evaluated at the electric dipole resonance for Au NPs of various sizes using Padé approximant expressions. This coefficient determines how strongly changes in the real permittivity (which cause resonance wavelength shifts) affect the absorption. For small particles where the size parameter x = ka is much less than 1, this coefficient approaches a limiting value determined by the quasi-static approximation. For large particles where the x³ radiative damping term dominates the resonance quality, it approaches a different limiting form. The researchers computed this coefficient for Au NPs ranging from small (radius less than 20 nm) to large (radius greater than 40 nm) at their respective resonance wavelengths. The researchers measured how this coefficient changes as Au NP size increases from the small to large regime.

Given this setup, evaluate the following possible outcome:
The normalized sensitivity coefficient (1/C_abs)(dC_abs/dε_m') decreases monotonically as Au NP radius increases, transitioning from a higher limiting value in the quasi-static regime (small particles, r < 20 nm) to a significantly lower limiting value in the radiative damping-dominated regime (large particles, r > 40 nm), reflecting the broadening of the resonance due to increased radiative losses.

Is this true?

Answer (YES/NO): NO